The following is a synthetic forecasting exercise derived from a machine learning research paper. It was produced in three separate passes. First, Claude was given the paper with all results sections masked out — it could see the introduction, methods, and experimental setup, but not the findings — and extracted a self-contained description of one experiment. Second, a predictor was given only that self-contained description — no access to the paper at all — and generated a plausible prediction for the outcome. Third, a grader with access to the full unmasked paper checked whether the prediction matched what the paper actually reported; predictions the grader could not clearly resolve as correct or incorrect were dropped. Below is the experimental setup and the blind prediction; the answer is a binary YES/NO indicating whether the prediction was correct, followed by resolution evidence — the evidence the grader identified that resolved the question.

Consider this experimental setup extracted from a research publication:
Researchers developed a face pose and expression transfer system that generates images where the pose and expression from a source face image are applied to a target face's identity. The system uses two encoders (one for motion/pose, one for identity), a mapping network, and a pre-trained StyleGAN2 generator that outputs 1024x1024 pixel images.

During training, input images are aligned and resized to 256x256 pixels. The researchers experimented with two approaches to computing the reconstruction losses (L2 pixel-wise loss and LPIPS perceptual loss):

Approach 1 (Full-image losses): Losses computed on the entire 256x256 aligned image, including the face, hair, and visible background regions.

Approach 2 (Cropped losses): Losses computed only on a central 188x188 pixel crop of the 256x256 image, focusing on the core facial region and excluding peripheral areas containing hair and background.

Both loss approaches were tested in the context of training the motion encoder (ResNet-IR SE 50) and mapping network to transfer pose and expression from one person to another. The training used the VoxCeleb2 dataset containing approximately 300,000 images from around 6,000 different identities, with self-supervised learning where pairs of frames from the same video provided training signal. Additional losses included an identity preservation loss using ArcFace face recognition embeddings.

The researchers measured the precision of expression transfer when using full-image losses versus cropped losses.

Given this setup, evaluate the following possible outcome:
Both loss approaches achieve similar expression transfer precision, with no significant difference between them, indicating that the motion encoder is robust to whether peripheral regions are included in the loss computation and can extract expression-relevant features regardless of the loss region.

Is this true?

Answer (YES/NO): NO